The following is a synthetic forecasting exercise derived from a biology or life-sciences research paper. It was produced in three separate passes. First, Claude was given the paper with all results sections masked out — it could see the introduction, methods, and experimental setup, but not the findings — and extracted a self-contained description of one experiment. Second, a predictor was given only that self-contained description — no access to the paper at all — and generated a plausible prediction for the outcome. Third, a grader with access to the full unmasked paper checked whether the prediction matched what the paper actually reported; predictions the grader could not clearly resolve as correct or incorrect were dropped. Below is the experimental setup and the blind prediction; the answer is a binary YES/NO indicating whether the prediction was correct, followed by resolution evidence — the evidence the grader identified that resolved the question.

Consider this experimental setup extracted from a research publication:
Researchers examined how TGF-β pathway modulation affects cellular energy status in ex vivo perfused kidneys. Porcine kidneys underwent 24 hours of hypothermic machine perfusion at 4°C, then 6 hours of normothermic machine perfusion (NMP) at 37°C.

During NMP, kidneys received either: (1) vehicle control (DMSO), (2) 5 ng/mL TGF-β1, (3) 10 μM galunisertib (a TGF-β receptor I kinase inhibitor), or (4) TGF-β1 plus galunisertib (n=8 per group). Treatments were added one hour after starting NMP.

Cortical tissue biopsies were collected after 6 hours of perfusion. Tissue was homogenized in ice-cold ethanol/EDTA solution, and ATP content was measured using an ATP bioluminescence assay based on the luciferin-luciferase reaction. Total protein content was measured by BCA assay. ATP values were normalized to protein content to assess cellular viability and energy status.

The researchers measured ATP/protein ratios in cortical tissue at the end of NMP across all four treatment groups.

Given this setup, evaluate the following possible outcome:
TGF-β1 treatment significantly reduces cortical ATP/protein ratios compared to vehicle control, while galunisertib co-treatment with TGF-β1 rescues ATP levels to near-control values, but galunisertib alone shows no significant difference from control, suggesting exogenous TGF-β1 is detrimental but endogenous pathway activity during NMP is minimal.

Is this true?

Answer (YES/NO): NO